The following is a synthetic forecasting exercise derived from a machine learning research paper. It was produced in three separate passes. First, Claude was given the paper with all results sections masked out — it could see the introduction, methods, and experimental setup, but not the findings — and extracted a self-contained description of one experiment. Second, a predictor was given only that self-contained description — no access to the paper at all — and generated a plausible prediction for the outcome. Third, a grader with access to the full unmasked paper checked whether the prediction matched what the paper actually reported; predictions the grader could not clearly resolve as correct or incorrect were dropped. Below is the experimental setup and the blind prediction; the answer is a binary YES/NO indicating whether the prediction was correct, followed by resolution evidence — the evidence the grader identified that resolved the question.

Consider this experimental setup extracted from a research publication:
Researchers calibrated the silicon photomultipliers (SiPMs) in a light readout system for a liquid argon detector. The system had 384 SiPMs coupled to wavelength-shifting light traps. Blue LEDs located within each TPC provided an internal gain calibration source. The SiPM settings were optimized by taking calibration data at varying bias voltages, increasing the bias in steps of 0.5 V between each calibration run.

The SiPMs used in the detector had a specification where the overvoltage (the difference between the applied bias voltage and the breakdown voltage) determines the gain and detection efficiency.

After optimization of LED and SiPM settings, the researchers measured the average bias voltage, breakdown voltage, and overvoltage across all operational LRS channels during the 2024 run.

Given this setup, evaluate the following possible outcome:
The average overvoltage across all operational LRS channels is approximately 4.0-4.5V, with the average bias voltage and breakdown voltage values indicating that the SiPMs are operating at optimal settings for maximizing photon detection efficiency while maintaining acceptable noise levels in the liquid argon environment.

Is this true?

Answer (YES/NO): YES